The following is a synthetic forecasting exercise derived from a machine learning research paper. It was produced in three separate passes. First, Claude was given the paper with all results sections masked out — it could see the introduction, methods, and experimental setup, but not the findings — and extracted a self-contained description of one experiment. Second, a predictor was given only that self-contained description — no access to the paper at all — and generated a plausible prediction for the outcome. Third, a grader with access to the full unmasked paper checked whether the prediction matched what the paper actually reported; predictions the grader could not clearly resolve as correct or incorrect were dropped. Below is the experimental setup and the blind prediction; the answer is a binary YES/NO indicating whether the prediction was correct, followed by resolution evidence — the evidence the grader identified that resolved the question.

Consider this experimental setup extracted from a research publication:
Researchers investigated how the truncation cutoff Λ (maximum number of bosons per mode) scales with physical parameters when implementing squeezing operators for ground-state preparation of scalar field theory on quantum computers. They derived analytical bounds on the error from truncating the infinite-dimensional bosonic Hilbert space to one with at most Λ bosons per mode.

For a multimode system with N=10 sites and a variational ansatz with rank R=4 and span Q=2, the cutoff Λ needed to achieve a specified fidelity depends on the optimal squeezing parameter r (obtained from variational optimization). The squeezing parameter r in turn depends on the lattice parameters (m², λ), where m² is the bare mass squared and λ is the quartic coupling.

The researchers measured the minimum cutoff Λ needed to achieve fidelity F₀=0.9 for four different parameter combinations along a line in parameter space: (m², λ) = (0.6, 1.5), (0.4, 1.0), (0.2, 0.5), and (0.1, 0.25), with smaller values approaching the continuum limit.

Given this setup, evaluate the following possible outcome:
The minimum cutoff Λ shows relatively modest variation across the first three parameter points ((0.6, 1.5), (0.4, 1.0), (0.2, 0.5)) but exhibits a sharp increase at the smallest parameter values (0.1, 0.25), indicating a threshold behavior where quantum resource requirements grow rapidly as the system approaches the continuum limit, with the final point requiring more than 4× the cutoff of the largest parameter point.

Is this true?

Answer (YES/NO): NO